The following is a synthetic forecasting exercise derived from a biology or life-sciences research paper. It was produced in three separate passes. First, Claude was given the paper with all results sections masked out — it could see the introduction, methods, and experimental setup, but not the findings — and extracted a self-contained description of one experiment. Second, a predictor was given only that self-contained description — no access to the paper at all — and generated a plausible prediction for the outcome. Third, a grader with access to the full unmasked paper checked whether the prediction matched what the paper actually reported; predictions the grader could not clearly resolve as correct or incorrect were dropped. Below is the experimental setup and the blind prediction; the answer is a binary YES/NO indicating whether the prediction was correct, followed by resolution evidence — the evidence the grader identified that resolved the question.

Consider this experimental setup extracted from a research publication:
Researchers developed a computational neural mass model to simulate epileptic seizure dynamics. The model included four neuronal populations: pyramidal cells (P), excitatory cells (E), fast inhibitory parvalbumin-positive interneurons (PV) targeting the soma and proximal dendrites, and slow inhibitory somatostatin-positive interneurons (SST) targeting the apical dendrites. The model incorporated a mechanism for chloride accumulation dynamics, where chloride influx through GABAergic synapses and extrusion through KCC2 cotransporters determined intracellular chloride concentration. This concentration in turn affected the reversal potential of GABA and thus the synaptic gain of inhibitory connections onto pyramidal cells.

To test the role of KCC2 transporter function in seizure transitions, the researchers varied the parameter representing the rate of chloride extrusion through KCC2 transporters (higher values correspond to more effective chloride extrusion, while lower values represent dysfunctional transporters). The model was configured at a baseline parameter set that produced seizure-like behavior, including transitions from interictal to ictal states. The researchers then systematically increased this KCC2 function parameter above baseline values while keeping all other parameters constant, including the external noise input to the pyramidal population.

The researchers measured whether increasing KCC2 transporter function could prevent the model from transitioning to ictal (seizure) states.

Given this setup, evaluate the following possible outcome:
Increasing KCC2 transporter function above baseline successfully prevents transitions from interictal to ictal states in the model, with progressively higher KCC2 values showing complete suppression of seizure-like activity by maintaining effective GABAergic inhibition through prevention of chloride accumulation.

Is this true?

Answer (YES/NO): YES